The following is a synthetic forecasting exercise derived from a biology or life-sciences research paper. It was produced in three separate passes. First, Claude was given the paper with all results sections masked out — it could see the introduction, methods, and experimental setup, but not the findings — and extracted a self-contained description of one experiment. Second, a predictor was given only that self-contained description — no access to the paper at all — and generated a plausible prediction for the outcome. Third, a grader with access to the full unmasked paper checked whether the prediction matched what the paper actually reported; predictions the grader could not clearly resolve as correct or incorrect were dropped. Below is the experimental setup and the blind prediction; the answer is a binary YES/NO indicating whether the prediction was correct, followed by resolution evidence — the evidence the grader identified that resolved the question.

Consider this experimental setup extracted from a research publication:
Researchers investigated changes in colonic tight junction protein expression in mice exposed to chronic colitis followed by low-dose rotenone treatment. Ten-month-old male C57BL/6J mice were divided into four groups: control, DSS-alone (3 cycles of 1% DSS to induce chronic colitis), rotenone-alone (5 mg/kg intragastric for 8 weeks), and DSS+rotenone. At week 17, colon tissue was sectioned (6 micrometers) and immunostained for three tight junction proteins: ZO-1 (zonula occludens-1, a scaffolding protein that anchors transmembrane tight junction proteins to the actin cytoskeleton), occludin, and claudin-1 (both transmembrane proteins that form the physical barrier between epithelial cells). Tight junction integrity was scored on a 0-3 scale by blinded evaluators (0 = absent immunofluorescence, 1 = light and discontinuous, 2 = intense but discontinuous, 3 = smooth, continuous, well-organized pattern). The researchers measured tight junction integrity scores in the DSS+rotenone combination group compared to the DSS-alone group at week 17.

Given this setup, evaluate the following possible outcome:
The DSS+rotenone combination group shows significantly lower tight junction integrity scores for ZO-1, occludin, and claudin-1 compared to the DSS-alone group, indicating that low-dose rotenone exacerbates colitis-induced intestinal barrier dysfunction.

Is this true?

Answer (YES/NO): NO